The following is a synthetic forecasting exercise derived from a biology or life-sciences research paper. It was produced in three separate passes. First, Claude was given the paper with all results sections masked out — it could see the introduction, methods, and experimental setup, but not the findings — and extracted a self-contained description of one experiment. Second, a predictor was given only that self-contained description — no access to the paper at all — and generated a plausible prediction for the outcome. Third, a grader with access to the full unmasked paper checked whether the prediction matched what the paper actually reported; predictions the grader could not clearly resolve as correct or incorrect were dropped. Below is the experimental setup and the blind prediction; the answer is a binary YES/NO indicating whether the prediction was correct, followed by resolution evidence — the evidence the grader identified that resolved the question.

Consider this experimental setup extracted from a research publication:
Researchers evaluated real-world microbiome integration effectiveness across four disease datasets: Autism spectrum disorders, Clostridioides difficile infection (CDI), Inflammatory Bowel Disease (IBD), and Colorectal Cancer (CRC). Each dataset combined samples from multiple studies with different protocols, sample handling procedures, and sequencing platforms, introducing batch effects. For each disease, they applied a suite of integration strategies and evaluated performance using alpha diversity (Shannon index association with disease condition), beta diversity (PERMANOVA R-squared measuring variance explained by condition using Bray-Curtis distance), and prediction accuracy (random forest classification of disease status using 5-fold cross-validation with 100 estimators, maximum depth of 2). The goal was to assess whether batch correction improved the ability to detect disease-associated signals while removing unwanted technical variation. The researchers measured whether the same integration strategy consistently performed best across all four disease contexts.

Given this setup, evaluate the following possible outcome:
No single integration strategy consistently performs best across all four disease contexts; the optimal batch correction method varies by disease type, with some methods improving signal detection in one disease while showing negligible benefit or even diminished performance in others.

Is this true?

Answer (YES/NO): YES